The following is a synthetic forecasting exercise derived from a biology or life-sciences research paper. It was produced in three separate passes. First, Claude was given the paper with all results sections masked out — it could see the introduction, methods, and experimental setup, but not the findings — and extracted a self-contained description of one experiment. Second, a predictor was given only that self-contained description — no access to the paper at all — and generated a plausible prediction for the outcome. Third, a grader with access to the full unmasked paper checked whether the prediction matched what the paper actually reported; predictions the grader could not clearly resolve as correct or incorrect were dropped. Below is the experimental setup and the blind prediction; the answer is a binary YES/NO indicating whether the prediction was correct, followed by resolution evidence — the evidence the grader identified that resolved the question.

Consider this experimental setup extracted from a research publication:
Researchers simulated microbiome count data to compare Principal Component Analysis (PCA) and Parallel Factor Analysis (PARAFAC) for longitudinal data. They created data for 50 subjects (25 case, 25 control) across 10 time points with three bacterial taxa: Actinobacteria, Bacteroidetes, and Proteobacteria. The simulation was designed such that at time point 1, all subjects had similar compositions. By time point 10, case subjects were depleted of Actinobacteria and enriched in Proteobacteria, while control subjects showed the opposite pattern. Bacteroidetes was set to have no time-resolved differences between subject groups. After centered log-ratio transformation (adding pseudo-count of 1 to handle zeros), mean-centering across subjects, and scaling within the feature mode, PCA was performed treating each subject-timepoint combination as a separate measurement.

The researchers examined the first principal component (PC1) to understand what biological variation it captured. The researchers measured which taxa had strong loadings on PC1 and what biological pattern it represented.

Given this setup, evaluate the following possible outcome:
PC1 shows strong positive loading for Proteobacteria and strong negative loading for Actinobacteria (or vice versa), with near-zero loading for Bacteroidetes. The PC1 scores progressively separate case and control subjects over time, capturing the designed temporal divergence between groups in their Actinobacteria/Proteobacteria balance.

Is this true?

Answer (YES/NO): NO